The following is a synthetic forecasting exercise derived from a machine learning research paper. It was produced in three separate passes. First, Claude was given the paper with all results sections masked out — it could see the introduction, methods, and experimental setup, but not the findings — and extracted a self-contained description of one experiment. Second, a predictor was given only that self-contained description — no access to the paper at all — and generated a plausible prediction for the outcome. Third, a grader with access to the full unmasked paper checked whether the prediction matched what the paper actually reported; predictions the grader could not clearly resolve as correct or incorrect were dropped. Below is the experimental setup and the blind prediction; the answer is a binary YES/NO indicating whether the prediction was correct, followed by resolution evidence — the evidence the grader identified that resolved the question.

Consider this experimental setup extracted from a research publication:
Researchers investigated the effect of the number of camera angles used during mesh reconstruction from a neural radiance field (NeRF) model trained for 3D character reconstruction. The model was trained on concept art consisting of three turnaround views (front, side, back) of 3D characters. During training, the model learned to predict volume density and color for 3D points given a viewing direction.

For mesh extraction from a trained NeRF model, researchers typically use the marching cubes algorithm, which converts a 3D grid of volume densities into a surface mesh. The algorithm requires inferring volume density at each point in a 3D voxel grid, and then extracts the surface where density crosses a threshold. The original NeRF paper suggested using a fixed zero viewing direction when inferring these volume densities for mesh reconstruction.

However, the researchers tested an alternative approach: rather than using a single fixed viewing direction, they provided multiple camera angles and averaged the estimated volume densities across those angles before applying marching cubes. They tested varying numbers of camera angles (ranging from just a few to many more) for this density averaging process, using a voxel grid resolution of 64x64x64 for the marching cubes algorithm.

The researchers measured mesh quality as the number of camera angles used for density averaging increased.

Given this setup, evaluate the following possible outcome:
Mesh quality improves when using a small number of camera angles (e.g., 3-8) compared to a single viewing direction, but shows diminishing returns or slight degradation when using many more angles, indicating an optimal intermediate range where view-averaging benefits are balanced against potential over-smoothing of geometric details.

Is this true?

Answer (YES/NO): NO